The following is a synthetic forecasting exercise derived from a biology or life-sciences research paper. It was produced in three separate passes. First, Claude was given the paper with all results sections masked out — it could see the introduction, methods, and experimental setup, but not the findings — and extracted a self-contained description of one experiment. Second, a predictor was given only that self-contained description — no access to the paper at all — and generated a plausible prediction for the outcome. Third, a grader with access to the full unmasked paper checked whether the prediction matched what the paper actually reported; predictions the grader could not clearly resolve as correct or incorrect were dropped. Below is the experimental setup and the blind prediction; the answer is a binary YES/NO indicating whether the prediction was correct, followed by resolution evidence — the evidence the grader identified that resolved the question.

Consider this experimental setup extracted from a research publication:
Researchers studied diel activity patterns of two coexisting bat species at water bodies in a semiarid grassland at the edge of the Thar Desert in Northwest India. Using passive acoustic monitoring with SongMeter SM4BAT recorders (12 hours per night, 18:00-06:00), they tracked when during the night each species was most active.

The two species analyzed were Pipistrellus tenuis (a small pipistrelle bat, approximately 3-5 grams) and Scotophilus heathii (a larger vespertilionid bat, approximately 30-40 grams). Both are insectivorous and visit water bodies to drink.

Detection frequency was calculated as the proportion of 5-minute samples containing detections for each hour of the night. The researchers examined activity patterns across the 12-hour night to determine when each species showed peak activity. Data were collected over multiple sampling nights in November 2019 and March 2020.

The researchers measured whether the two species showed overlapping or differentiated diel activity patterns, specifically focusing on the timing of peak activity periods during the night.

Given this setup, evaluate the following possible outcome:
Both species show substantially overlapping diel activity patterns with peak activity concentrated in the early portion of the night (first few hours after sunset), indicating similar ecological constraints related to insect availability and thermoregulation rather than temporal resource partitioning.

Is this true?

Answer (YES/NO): NO